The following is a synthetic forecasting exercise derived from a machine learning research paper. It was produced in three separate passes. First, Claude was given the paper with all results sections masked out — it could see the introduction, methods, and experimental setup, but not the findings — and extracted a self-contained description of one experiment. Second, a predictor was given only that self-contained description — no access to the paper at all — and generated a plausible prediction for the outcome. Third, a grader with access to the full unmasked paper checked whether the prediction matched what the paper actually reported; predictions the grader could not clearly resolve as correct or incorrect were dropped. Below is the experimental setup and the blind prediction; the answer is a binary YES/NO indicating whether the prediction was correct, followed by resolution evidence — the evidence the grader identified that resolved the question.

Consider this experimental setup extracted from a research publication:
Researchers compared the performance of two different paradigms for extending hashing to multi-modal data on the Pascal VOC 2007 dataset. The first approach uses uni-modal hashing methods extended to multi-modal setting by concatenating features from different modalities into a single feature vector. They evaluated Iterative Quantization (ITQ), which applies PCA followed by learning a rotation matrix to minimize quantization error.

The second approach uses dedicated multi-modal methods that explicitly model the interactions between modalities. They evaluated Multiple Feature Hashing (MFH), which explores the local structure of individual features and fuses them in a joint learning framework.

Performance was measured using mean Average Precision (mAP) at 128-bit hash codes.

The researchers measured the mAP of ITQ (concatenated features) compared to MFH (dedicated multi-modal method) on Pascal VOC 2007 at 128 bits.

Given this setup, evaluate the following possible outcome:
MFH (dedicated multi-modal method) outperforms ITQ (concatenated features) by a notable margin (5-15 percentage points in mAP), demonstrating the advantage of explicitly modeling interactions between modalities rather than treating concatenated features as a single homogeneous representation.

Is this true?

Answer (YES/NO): NO